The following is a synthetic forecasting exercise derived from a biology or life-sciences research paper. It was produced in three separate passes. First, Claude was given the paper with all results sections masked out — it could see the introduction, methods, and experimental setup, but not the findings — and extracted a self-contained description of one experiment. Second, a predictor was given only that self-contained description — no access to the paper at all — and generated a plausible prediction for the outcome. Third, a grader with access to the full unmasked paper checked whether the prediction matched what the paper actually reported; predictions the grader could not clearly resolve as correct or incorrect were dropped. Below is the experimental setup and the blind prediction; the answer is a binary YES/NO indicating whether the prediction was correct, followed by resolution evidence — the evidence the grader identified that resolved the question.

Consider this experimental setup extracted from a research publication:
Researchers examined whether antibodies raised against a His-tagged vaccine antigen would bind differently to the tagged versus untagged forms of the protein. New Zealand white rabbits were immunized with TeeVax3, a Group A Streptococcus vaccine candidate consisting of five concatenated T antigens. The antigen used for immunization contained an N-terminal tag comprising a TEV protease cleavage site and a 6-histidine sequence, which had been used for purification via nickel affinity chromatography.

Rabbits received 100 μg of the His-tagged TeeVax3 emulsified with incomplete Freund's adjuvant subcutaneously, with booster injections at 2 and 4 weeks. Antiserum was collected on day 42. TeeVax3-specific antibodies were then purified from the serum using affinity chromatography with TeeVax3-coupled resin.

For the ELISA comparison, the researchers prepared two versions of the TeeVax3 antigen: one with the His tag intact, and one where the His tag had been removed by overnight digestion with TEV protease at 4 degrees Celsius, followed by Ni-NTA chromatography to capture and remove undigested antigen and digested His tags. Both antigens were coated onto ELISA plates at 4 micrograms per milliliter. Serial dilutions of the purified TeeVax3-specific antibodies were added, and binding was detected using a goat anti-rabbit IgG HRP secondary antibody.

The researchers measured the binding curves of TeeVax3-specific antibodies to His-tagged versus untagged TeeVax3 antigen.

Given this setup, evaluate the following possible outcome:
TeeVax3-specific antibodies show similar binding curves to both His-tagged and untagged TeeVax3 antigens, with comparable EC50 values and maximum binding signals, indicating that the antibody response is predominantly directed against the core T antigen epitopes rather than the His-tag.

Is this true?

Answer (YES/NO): NO